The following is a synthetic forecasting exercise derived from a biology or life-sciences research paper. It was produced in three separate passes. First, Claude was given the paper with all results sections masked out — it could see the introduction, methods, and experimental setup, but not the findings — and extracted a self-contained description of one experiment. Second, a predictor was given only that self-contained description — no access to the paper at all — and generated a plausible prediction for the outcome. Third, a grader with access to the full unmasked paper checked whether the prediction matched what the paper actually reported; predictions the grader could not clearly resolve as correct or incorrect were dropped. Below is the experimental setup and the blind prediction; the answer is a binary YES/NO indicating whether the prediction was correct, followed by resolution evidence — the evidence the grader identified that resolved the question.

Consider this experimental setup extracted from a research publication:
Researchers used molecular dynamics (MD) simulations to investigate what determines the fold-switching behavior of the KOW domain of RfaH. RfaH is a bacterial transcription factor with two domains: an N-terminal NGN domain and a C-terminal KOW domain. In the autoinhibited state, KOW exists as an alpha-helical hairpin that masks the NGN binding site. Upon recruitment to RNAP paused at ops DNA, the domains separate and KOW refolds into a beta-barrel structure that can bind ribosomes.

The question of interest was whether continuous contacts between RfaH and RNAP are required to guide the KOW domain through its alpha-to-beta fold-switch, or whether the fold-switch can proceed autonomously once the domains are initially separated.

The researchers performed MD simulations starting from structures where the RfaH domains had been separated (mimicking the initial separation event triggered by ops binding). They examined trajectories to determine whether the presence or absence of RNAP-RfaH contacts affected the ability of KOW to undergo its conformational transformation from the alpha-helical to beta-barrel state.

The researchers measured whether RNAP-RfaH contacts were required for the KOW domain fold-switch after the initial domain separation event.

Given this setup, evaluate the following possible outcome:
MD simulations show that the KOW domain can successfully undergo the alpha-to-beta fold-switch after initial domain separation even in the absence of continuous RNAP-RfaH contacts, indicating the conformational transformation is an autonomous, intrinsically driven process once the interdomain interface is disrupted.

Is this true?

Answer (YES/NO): YES